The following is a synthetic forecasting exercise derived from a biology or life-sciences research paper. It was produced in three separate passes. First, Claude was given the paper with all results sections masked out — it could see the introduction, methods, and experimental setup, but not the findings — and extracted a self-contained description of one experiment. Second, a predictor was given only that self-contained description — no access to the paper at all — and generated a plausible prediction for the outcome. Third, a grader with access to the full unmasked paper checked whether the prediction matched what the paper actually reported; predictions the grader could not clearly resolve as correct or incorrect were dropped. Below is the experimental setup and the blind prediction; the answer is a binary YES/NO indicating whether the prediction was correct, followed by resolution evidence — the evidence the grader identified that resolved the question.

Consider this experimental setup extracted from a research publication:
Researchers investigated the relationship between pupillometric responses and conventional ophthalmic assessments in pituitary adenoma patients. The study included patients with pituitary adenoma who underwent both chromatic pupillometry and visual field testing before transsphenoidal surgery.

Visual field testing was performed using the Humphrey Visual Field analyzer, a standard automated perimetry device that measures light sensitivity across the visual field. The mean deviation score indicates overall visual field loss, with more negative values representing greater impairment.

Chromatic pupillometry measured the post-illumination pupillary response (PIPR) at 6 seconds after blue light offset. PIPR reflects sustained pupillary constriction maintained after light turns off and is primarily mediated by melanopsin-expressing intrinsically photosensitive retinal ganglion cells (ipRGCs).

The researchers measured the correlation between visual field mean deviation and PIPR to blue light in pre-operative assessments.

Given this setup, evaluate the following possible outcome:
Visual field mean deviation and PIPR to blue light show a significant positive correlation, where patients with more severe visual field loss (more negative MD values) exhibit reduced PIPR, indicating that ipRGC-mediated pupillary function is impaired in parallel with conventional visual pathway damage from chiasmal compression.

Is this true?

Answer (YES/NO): NO